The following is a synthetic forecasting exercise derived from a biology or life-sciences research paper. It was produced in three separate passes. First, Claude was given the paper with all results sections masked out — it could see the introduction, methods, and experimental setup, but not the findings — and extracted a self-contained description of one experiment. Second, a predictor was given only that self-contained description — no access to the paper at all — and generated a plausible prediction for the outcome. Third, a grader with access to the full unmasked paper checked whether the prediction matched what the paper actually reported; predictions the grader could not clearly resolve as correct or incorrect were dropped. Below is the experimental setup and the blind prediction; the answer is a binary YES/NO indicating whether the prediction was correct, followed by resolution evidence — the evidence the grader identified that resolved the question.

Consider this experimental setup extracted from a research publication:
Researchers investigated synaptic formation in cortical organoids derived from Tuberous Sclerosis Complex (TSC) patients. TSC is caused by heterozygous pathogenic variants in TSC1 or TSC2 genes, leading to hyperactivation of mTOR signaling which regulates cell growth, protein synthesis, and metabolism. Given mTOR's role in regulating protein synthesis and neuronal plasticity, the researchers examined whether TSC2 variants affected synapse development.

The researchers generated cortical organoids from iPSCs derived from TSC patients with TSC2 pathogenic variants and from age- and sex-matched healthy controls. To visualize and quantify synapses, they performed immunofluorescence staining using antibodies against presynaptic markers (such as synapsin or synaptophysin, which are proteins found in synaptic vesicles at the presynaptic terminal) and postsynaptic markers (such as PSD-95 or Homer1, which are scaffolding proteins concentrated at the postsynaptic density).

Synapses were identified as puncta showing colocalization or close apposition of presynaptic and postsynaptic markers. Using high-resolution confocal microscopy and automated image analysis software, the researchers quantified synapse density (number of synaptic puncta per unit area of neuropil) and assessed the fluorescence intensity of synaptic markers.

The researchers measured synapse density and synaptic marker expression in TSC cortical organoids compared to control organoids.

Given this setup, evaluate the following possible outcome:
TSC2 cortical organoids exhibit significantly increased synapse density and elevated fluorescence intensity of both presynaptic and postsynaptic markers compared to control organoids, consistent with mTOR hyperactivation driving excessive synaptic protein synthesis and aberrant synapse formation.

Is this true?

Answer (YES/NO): YES